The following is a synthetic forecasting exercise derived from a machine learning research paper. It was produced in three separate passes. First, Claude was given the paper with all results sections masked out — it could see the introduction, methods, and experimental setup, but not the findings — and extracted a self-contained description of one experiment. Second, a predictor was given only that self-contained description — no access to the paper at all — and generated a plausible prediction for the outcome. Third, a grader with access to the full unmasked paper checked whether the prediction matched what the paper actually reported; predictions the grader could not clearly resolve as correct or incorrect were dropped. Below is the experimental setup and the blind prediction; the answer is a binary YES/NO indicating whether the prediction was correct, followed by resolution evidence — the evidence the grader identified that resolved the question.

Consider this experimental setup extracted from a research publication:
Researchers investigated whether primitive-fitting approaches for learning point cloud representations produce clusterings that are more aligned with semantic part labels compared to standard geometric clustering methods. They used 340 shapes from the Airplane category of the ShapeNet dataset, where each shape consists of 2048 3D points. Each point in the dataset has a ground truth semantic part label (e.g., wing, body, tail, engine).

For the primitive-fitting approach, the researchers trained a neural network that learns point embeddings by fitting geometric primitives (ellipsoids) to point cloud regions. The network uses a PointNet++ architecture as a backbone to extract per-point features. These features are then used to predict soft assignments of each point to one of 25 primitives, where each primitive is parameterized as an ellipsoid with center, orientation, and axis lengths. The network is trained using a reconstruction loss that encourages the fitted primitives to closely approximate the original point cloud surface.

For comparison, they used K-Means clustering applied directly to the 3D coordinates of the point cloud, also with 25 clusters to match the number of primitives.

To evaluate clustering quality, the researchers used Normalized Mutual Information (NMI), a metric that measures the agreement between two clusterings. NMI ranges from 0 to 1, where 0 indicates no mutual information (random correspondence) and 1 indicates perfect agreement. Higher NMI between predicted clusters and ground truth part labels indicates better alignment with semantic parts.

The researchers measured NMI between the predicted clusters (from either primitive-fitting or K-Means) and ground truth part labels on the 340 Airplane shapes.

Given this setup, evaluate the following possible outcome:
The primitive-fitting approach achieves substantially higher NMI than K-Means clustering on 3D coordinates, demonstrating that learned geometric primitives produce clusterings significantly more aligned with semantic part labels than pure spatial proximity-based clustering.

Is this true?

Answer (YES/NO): YES